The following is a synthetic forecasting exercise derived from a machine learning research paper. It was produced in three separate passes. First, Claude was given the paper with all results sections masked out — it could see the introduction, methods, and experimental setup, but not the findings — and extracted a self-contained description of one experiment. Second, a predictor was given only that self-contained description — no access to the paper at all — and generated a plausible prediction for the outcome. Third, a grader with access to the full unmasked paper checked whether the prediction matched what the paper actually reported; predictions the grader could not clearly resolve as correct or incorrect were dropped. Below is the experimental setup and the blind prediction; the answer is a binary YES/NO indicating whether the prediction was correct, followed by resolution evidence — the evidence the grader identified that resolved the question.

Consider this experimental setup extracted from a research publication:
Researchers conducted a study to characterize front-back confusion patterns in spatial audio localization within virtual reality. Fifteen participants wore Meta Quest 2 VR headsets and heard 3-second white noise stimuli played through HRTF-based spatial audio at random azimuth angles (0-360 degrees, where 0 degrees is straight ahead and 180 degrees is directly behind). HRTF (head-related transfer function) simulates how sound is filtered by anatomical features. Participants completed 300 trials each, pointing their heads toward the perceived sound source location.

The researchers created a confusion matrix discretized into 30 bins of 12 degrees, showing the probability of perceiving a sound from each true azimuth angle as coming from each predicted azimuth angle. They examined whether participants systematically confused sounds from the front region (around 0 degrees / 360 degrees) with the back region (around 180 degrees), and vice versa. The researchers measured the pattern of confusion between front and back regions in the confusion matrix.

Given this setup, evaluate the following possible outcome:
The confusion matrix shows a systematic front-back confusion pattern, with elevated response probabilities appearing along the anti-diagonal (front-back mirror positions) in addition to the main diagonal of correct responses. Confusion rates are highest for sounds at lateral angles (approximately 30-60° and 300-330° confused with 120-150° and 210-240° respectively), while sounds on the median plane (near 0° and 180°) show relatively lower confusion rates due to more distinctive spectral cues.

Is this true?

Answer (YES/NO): NO